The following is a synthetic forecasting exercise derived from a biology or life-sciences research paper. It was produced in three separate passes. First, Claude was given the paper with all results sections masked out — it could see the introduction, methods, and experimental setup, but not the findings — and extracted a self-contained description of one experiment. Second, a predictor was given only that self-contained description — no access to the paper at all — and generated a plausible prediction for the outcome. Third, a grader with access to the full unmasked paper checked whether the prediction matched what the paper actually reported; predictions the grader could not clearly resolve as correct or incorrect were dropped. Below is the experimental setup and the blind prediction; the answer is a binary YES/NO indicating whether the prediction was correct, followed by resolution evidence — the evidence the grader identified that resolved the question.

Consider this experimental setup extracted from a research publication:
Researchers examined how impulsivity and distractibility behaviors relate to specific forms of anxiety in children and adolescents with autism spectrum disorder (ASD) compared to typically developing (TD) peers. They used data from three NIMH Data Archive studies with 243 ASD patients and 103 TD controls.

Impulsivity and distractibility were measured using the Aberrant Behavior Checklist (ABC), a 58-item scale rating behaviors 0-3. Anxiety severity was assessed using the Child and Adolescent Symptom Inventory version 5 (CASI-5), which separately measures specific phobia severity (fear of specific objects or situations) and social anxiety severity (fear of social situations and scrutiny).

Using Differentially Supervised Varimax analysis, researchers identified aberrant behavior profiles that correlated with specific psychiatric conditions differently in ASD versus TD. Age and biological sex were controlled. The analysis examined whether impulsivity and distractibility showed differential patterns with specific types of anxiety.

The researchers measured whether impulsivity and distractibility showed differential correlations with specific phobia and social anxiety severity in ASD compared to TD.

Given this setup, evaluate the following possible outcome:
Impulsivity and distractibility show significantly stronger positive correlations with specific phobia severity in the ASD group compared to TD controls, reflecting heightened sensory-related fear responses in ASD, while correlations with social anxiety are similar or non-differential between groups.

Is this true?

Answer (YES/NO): NO